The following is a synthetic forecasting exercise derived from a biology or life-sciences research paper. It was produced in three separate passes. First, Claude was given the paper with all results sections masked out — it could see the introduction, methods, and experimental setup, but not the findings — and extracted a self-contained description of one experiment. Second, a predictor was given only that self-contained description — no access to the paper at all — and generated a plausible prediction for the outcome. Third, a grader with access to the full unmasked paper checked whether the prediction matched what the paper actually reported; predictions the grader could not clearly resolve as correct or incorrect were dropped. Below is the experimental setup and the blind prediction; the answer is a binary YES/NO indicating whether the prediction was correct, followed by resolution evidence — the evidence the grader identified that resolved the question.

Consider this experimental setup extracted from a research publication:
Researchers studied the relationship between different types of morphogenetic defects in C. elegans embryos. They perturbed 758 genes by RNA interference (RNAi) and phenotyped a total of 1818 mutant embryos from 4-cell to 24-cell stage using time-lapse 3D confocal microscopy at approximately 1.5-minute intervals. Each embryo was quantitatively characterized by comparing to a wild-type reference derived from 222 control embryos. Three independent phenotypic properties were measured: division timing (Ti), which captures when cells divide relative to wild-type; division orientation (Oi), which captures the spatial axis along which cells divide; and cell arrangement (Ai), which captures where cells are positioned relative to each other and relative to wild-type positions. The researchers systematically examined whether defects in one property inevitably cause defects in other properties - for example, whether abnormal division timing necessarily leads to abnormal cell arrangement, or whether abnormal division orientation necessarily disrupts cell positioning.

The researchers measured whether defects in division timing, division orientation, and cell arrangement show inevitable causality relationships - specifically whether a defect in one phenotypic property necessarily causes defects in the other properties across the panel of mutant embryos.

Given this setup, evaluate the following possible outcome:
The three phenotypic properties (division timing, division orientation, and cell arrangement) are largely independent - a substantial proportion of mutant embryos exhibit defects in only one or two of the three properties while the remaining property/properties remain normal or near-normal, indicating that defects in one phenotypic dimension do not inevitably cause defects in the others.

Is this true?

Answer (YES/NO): YES